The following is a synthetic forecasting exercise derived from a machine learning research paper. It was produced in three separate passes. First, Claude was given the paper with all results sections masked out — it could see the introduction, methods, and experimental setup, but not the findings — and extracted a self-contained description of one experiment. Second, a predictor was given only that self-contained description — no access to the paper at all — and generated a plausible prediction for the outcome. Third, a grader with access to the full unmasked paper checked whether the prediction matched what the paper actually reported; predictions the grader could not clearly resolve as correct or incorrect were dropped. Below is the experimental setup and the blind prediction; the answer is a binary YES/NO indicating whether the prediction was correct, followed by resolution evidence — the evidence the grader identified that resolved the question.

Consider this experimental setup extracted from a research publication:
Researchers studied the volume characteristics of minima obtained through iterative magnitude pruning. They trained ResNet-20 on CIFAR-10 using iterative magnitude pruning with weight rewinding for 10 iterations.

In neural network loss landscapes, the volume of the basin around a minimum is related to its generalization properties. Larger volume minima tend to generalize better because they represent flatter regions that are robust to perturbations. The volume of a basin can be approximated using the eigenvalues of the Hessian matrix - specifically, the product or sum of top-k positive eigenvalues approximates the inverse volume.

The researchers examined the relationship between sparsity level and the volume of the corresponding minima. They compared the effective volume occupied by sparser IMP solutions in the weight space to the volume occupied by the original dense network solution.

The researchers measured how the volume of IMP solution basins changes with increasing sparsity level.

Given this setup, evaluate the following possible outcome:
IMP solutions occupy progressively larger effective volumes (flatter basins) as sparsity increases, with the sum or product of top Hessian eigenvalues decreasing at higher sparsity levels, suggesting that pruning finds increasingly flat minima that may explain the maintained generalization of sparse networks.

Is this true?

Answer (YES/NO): NO